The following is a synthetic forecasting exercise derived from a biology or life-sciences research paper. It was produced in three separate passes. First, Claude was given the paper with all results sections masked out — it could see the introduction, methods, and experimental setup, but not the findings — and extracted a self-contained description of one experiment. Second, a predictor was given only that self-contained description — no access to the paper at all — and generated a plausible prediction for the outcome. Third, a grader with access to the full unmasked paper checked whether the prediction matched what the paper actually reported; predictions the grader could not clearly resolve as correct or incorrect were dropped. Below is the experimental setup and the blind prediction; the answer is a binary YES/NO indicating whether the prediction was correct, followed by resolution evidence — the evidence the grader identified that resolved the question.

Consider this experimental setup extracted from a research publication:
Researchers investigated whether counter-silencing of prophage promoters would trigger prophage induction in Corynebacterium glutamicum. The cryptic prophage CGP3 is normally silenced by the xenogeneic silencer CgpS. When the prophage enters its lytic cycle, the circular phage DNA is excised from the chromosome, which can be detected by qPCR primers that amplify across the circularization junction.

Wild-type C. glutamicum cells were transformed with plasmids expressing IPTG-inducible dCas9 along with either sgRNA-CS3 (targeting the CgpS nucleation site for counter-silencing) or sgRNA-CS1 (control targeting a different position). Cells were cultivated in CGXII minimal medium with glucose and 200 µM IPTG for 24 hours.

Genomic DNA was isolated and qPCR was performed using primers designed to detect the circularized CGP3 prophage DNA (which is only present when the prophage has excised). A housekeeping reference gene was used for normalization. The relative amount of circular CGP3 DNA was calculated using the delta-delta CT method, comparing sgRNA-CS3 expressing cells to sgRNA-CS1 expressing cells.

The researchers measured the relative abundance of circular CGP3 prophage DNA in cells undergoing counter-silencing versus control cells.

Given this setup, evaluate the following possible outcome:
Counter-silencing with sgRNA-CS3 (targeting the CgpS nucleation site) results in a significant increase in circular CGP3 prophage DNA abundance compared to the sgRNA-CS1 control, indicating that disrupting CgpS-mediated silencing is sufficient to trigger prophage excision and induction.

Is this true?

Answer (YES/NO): NO